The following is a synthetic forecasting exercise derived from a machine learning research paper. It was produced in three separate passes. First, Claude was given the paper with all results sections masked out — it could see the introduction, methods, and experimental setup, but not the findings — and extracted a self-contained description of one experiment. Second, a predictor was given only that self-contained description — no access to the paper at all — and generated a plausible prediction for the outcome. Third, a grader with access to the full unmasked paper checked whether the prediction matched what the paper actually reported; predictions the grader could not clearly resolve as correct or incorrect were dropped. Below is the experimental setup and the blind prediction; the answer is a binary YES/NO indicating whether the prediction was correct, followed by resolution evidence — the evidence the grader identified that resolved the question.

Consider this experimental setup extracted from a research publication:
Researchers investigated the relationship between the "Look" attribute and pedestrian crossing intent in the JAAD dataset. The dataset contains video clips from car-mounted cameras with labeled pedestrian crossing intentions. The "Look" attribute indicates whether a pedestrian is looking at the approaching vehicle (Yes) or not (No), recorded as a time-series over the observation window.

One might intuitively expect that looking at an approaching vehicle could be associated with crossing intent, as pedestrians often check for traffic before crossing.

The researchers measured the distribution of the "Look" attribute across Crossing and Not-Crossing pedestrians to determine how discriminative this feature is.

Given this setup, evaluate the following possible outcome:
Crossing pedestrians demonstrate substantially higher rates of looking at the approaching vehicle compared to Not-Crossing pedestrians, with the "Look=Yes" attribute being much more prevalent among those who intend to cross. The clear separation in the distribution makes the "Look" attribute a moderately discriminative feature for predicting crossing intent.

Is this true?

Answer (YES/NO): NO